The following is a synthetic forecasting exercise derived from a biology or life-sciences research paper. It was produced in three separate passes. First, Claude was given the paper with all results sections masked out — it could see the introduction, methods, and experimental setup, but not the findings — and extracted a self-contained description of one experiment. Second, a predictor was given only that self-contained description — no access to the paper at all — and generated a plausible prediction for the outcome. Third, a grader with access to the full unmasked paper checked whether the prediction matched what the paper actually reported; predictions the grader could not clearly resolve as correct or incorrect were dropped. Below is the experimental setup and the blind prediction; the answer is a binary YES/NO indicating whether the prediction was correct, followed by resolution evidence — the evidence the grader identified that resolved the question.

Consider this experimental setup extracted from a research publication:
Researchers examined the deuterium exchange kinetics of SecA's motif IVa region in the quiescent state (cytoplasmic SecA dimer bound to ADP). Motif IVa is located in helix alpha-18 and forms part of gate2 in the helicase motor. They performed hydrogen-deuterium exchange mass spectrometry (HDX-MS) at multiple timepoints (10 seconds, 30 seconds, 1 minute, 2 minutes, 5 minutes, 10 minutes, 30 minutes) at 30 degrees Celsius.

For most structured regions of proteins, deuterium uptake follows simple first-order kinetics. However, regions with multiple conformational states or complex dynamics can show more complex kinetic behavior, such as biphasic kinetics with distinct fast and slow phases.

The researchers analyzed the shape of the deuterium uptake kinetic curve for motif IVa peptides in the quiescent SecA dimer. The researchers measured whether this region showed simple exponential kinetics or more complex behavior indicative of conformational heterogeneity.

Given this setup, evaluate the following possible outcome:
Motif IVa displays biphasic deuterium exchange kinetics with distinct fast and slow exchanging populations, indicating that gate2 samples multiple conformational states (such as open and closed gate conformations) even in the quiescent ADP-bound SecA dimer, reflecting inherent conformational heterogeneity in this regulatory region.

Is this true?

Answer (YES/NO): YES